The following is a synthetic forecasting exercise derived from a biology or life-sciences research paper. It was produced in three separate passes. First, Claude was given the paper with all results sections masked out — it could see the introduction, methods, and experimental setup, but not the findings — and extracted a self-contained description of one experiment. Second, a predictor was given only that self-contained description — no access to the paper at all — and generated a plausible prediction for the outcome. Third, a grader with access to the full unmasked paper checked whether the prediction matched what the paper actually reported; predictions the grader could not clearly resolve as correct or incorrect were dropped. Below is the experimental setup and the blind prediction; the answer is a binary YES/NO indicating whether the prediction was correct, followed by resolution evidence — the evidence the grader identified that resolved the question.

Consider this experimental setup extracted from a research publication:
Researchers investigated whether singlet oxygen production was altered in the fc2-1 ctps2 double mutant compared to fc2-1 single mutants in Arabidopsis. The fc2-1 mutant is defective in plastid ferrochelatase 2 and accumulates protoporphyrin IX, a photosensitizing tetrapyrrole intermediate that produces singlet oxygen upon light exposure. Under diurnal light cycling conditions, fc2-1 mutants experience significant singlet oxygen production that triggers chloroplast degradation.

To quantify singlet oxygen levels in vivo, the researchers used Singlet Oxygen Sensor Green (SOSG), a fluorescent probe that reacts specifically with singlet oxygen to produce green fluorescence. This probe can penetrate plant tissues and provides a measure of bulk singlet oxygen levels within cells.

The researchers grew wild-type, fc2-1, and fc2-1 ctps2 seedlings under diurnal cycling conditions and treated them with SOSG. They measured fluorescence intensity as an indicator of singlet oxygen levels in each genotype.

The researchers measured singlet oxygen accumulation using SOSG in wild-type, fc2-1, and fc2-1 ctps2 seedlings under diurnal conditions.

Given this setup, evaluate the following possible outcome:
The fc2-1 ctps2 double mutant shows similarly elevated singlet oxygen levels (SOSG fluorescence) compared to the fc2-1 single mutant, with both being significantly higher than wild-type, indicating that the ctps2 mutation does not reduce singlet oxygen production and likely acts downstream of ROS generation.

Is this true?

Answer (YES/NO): NO